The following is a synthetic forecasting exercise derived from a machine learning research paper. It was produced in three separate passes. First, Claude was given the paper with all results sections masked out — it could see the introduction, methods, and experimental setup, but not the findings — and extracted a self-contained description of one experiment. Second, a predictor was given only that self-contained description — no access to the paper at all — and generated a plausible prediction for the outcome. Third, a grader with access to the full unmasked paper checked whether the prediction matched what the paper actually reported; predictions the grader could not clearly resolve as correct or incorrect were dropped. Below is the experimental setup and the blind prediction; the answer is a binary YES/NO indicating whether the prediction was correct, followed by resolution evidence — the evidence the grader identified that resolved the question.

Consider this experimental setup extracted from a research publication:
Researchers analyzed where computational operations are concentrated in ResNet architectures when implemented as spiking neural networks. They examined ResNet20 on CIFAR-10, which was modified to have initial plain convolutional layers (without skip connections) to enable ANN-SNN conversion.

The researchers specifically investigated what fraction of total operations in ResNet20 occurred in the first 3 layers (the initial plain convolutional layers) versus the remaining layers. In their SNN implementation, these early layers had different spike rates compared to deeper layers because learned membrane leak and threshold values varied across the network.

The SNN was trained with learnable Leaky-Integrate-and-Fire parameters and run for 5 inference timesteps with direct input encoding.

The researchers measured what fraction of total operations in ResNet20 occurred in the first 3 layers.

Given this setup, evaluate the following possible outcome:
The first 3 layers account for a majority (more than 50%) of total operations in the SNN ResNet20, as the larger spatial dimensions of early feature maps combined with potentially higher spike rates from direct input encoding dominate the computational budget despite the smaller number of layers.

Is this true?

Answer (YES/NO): YES